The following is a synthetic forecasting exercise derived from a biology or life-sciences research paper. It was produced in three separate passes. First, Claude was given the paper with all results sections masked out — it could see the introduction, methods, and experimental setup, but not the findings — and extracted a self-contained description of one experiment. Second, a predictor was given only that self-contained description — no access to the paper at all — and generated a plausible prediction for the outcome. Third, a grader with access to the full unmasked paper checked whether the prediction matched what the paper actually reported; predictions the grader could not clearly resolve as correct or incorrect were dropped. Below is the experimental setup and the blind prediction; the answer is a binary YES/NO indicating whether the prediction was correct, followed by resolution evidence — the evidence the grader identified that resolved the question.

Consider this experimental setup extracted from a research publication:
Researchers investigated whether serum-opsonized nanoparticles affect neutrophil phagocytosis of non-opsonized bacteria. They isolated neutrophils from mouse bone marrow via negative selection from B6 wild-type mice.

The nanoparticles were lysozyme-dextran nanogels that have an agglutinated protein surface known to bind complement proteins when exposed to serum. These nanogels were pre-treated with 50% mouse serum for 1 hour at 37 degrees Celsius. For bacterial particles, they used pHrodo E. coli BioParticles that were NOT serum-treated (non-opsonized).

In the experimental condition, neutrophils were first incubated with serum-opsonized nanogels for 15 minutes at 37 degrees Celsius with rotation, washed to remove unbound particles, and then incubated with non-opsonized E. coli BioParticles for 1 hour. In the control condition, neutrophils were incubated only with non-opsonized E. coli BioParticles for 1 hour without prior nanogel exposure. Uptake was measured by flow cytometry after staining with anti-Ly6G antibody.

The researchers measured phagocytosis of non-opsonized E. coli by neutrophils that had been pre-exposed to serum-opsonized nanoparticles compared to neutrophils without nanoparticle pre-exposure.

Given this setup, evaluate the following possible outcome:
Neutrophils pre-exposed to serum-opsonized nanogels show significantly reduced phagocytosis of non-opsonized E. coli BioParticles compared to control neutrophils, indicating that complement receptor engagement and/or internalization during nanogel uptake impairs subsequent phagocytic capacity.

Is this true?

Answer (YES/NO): NO